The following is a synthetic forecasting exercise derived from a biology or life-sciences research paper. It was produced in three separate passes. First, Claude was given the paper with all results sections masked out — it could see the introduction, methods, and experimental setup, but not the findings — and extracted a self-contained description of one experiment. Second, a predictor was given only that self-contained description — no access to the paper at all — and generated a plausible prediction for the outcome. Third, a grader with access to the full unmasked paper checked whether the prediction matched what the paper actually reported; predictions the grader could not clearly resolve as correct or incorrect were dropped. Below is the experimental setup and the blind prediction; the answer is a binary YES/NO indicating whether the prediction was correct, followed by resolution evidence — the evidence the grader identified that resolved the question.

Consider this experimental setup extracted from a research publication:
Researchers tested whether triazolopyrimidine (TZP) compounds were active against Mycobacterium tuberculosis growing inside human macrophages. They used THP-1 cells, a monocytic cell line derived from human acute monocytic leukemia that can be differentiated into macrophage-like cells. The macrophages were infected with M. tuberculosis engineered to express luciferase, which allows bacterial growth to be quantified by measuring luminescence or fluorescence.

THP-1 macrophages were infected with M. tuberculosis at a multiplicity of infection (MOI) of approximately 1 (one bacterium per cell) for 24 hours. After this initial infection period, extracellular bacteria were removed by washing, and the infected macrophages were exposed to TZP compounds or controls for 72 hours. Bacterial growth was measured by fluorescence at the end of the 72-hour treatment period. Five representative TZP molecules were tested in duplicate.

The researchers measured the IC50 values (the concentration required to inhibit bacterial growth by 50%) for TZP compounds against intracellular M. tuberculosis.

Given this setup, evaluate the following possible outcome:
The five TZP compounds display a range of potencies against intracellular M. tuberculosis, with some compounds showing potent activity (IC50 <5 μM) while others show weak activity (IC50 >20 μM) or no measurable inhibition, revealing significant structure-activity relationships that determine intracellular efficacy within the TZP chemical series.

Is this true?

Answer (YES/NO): NO